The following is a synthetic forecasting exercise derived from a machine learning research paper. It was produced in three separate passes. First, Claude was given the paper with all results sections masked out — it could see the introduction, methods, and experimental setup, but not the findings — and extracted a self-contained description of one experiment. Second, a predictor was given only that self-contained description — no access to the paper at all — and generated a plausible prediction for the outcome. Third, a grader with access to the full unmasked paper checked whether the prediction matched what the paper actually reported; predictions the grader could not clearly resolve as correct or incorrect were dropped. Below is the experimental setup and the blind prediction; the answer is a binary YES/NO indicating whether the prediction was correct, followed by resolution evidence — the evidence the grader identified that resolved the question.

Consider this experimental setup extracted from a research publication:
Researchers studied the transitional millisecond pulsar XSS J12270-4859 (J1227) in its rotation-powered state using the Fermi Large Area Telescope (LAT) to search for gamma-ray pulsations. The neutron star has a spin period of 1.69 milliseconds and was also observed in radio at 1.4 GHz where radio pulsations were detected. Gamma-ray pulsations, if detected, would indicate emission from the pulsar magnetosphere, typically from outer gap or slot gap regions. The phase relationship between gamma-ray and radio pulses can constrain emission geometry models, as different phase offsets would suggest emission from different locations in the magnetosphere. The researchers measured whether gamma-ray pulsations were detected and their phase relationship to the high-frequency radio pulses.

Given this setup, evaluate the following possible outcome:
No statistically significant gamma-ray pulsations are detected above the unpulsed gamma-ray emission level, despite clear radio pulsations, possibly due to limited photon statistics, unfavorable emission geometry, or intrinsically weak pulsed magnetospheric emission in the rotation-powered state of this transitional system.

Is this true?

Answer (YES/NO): NO